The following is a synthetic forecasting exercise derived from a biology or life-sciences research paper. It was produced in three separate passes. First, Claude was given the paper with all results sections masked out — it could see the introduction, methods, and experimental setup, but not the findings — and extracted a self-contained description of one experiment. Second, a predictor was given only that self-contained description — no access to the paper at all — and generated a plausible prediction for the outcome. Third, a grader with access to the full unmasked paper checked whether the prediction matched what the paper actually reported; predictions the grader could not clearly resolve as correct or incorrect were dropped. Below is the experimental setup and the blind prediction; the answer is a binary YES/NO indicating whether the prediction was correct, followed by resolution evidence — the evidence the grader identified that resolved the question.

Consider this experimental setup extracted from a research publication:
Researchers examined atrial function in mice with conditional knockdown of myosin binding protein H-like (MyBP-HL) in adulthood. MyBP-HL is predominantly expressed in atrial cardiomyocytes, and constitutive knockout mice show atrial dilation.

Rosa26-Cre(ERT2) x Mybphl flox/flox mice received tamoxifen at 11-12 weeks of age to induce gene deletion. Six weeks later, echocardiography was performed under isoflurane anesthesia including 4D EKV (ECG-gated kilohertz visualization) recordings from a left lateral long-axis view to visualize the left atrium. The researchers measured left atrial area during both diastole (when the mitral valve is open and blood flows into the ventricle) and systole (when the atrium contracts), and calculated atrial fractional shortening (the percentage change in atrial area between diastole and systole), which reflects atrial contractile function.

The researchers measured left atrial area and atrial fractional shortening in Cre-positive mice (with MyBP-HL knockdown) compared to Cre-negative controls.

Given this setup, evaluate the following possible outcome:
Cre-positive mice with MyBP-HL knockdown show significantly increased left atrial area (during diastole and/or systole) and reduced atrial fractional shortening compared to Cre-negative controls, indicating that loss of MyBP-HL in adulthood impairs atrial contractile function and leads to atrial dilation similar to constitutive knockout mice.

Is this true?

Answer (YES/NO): NO